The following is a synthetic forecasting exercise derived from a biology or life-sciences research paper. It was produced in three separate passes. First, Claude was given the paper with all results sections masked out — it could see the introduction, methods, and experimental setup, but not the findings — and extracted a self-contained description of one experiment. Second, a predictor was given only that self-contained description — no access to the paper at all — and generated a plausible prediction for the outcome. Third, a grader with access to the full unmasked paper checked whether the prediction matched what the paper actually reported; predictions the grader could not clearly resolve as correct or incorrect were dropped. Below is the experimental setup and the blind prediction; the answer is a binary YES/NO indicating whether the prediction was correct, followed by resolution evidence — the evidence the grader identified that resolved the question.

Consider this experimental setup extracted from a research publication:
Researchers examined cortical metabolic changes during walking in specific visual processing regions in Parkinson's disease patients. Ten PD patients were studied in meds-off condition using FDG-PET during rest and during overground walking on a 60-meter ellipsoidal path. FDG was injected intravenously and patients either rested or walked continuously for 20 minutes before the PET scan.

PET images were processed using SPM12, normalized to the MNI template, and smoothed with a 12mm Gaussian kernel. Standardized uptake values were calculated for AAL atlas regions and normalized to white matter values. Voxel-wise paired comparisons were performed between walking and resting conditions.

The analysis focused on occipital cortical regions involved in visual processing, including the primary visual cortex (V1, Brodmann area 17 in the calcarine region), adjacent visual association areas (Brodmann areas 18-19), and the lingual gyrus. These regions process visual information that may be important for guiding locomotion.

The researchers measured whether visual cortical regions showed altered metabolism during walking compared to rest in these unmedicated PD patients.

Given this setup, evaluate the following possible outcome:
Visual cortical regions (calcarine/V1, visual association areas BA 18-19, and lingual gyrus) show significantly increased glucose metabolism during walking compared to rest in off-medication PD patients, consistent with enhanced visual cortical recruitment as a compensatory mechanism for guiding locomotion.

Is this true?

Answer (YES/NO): YES